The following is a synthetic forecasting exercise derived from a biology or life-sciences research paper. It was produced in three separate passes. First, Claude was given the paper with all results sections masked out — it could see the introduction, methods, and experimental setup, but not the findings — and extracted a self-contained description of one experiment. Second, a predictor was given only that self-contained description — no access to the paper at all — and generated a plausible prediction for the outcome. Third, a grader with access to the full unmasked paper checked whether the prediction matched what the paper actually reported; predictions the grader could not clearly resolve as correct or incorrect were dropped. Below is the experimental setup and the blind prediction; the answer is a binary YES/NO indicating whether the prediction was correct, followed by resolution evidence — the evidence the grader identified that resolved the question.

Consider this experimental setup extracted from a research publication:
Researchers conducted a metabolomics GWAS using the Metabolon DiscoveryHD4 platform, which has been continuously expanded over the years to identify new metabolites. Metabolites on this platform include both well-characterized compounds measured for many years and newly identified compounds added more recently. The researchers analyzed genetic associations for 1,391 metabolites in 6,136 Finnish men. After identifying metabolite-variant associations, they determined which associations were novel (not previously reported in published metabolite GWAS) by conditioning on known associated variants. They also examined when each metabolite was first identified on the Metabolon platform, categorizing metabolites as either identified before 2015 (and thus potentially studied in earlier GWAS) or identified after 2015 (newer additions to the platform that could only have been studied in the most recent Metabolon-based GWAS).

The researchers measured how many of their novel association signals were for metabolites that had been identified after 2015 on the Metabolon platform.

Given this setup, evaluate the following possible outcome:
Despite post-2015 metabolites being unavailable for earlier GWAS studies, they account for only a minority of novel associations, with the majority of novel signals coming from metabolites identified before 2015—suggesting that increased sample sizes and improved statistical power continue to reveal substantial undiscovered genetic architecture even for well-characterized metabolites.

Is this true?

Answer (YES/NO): YES